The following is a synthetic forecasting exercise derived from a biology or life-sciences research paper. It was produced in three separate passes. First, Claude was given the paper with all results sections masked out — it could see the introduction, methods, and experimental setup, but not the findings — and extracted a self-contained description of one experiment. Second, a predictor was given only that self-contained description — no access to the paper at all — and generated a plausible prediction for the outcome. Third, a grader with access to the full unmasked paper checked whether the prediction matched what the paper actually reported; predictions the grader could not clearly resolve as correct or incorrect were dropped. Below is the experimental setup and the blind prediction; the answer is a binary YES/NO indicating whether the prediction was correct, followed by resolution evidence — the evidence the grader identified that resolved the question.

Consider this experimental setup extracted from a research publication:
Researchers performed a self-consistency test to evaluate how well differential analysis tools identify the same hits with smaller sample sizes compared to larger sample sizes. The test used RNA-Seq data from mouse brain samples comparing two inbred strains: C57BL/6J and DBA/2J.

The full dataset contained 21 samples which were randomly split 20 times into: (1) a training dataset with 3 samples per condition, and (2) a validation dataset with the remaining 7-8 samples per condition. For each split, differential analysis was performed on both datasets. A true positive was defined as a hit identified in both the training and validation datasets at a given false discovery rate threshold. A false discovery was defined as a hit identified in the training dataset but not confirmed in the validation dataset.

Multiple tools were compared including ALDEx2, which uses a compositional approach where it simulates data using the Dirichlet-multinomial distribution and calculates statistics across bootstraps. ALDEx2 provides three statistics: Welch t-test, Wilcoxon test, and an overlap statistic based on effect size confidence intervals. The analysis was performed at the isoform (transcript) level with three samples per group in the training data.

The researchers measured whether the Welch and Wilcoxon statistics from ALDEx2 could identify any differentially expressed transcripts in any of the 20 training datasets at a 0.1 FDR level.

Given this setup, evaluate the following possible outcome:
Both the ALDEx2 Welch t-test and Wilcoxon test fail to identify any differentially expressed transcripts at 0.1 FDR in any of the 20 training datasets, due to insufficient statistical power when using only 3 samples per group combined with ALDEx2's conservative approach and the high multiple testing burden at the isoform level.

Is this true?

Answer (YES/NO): YES